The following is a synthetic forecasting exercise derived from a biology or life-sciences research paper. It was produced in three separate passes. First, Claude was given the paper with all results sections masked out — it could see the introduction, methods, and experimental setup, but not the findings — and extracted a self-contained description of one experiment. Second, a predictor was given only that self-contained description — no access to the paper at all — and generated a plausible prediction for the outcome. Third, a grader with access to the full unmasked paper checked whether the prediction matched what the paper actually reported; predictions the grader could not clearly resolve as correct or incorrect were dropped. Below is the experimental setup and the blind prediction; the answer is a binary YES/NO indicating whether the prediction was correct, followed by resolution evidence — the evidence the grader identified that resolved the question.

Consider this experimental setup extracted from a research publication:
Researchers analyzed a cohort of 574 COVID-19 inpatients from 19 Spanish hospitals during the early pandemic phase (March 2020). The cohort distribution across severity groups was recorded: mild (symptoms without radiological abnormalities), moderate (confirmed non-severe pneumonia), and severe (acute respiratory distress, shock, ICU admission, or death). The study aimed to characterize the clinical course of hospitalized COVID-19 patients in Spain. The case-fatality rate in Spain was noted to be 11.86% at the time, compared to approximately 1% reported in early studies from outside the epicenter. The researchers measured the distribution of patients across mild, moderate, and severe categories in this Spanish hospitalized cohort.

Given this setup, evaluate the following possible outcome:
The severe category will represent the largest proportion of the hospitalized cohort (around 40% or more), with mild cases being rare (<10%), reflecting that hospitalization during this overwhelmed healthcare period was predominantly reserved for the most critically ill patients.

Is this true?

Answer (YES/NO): NO